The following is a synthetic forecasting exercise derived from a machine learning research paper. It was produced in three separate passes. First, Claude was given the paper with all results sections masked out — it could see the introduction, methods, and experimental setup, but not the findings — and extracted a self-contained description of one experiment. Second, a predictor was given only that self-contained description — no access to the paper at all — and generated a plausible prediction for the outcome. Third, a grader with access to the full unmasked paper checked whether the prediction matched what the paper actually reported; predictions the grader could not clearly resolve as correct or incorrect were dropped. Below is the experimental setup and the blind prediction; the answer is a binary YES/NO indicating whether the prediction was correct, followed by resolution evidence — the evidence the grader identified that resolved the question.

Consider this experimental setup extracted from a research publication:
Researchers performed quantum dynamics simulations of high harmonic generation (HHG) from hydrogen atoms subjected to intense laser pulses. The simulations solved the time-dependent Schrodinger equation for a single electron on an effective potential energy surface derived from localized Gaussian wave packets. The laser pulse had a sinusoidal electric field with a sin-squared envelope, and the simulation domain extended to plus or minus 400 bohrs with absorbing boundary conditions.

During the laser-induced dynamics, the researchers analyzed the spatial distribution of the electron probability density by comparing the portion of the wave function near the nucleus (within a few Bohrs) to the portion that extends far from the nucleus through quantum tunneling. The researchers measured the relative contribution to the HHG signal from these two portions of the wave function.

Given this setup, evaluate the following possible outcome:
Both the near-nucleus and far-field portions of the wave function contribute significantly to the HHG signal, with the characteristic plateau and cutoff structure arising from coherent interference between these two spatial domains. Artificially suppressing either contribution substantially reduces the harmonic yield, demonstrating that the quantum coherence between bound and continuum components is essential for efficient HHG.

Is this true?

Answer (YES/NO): NO